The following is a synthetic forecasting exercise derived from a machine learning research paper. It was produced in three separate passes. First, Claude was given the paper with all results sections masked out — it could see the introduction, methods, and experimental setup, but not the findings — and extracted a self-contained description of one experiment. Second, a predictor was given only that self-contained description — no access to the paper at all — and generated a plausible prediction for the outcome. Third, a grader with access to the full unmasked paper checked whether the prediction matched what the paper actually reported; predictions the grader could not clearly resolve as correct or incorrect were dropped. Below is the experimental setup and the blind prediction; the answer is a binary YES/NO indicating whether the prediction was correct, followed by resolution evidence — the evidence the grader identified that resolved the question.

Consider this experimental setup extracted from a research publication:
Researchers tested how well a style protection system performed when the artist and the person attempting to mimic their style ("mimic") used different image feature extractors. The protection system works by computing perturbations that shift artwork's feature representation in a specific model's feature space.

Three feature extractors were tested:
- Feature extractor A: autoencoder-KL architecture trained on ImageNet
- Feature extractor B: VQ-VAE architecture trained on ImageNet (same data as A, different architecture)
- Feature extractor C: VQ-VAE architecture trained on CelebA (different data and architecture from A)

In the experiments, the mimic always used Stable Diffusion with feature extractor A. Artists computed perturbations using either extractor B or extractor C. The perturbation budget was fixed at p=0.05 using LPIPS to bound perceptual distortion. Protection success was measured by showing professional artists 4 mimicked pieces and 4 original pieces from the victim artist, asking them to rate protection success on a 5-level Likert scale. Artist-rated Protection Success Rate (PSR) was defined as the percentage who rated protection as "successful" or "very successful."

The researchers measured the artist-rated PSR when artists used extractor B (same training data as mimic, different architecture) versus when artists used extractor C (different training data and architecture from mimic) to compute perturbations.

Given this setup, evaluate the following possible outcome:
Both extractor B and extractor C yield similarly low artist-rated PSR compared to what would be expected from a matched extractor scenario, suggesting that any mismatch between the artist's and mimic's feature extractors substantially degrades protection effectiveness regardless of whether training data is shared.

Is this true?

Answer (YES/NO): NO